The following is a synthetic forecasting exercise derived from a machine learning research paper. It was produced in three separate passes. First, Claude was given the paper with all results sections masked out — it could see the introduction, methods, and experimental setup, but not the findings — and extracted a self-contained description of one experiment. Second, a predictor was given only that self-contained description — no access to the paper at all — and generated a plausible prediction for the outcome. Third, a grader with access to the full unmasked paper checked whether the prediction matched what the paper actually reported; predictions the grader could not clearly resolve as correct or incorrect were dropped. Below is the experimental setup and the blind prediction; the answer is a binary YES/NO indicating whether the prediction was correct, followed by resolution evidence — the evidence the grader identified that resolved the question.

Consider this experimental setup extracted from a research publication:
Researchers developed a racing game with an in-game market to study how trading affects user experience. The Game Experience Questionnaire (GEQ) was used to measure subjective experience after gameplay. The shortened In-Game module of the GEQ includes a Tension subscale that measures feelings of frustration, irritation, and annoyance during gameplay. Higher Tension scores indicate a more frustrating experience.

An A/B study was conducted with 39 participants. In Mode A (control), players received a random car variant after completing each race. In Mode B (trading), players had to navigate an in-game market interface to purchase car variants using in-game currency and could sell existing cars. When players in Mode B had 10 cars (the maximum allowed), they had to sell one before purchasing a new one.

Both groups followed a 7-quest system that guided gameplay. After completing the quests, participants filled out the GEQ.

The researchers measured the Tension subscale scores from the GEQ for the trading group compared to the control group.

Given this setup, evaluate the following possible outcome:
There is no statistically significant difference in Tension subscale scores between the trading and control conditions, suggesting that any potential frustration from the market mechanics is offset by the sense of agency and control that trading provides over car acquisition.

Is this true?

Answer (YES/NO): YES